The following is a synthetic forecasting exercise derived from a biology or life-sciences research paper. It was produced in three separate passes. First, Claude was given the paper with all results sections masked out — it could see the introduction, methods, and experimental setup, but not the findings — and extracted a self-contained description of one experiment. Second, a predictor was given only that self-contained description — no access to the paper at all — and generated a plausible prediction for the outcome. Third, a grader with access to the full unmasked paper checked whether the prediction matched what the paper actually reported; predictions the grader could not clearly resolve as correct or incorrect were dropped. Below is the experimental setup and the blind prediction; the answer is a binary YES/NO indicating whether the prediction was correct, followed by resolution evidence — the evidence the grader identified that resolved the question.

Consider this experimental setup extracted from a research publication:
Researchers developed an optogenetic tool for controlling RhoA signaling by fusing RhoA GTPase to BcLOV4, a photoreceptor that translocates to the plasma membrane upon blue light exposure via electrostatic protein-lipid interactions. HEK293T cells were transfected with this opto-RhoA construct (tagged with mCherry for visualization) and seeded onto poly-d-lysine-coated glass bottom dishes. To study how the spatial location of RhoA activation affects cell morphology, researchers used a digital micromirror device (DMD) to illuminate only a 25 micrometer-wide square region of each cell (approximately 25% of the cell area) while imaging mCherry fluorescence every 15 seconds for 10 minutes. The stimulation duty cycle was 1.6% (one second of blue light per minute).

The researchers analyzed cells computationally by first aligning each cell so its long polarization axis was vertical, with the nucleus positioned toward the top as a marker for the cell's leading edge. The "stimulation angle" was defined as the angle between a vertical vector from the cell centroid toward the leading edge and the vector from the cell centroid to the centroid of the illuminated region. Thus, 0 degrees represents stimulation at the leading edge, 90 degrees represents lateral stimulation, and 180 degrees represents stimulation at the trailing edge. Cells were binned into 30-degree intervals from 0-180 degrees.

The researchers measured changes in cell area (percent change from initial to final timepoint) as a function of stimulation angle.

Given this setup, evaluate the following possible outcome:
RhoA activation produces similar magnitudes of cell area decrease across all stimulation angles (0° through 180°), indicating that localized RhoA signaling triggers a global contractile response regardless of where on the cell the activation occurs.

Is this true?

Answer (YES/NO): NO